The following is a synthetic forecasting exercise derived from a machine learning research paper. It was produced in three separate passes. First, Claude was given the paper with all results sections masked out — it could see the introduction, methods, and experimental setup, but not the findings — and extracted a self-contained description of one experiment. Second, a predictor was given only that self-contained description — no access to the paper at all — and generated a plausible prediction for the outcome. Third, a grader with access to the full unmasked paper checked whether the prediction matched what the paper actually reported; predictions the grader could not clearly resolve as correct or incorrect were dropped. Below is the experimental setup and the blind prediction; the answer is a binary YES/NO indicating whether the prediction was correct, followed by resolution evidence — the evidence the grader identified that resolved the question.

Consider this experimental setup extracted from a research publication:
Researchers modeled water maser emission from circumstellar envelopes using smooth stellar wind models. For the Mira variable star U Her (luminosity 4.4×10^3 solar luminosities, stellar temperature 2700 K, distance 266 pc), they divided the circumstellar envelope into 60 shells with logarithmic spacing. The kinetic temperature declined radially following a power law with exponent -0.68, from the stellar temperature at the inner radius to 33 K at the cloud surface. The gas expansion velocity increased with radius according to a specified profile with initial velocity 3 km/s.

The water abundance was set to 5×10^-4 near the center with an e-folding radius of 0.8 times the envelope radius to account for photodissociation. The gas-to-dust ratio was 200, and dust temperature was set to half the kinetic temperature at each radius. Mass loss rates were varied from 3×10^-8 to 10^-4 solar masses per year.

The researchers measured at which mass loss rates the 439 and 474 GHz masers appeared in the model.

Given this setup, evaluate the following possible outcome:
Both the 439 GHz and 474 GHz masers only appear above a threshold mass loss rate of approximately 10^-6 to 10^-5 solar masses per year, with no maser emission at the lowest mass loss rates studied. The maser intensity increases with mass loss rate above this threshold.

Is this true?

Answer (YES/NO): NO